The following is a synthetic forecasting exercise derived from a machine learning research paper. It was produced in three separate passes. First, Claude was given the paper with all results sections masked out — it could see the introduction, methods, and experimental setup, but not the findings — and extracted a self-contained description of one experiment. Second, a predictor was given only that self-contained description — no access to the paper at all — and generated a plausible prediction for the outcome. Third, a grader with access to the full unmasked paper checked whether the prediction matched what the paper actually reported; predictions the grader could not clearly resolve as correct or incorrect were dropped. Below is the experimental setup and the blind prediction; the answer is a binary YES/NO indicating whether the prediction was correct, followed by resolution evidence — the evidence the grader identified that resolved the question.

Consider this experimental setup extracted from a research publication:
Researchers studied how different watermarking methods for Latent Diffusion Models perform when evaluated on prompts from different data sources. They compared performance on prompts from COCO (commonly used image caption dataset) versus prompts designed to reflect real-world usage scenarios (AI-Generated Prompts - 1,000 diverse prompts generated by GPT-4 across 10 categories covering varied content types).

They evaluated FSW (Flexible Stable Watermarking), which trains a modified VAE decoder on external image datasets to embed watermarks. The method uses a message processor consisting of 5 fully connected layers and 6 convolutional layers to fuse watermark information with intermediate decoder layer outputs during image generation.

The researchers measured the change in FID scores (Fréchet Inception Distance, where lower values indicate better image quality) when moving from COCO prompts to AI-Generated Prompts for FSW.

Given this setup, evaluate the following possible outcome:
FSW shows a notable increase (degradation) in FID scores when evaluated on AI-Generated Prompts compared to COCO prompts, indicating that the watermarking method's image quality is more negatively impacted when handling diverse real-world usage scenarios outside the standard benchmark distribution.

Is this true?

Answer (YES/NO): YES